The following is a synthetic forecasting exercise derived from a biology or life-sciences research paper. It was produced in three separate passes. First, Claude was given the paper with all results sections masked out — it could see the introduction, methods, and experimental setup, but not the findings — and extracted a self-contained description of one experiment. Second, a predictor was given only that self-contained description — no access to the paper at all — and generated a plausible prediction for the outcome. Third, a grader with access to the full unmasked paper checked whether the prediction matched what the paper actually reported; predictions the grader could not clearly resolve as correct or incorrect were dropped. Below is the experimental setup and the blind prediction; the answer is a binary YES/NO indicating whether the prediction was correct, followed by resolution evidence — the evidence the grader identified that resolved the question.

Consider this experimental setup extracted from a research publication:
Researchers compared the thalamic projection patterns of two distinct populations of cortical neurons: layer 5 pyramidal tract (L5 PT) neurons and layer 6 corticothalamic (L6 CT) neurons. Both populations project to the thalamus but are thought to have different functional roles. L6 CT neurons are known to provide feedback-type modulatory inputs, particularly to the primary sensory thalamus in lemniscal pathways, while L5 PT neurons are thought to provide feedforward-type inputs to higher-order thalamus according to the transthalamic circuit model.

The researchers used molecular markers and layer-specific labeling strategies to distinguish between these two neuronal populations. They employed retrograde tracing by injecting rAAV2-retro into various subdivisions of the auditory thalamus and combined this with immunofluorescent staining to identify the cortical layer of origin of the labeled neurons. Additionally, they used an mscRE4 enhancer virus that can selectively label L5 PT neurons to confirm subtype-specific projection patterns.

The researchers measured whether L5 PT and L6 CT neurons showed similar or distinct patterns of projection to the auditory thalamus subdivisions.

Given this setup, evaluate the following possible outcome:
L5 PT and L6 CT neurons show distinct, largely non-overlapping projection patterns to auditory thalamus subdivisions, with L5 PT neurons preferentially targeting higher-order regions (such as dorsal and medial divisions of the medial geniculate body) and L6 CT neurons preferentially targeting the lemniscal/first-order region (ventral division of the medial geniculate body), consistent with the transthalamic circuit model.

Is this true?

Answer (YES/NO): NO